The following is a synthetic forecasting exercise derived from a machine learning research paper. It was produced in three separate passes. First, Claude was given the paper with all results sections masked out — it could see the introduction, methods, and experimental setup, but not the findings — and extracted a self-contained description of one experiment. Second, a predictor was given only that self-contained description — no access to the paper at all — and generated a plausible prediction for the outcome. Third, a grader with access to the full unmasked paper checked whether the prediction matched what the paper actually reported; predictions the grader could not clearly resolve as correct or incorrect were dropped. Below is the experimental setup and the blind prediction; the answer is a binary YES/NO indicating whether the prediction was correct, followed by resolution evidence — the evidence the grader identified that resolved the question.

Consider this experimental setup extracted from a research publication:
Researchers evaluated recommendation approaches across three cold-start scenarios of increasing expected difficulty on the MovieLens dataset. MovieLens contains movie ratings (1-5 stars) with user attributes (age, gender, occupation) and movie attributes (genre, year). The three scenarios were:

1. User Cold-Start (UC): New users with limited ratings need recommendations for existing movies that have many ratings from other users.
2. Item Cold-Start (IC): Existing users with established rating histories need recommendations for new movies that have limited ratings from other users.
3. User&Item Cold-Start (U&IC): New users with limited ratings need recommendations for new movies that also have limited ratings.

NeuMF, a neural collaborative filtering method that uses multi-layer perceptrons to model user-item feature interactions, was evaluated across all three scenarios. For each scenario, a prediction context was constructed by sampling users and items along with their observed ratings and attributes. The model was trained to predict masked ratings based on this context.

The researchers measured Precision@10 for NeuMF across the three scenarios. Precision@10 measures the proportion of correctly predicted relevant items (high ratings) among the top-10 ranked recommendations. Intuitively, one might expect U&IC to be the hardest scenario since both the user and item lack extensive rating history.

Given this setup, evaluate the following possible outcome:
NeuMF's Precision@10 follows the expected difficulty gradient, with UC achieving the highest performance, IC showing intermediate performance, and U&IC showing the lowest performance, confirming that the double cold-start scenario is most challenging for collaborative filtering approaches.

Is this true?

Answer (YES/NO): NO